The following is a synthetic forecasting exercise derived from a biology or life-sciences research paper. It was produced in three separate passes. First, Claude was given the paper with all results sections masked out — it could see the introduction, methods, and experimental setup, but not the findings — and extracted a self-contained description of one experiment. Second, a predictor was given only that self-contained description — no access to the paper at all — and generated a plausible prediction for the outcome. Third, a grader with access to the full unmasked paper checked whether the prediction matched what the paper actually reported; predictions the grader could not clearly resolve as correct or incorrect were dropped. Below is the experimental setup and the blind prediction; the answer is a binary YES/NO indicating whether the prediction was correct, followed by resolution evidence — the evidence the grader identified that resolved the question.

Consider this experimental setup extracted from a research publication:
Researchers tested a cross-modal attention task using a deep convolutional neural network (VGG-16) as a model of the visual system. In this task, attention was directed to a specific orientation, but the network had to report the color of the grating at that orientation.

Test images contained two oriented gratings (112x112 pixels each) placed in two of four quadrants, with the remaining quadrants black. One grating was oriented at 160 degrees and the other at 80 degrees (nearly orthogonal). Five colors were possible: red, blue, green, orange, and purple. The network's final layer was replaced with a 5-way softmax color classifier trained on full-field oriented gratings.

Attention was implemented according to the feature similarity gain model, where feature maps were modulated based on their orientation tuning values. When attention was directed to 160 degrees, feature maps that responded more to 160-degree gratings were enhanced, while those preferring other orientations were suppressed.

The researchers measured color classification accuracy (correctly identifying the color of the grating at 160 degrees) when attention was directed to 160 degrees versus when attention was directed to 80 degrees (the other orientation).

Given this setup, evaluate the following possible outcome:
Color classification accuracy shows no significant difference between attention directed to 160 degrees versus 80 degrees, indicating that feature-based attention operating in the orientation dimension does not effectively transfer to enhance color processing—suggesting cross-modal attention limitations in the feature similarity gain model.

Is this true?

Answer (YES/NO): NO